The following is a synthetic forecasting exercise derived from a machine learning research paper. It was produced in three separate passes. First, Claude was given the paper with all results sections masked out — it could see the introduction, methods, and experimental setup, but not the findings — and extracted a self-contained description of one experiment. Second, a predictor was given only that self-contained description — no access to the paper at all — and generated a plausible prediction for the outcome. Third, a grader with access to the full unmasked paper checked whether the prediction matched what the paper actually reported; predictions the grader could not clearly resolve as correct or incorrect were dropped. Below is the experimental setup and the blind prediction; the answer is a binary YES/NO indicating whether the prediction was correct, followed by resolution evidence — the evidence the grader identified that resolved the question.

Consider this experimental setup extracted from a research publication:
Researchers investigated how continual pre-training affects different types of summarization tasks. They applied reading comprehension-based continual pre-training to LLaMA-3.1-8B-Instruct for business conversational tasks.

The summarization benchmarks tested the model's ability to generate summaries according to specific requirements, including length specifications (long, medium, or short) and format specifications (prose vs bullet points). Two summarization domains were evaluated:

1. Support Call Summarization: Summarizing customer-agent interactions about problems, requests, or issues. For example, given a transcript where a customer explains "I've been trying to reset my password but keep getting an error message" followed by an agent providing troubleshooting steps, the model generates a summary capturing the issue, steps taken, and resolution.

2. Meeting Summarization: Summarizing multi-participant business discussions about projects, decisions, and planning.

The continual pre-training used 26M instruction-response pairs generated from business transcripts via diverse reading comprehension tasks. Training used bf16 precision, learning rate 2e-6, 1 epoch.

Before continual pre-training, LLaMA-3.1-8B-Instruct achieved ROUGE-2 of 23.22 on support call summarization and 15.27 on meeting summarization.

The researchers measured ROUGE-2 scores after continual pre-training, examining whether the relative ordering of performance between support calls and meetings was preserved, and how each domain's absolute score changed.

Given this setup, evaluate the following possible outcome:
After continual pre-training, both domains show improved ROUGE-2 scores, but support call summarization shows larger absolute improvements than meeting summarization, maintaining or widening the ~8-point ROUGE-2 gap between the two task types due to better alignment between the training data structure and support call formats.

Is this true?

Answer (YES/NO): NO